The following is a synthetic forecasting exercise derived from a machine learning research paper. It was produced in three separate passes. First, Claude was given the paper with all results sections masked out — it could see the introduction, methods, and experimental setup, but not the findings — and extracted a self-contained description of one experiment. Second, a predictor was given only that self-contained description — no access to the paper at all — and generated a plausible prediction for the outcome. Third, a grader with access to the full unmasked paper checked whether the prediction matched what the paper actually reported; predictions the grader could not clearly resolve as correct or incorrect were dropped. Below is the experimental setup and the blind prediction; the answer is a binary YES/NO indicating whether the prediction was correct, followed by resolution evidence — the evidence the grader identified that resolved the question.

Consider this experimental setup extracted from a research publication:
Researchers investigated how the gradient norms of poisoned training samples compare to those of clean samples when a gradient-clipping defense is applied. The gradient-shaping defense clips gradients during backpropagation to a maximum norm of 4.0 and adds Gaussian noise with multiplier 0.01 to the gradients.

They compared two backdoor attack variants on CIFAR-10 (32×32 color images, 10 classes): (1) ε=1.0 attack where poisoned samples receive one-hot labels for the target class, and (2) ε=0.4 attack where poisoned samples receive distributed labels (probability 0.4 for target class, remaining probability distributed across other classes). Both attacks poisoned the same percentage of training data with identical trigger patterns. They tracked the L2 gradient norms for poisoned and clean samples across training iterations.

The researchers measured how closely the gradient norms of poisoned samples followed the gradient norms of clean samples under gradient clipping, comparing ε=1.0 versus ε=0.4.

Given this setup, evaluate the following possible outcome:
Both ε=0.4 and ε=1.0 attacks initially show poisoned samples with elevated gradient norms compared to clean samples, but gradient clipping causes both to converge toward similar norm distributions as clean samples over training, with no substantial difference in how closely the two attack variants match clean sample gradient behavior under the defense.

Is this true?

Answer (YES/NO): NO